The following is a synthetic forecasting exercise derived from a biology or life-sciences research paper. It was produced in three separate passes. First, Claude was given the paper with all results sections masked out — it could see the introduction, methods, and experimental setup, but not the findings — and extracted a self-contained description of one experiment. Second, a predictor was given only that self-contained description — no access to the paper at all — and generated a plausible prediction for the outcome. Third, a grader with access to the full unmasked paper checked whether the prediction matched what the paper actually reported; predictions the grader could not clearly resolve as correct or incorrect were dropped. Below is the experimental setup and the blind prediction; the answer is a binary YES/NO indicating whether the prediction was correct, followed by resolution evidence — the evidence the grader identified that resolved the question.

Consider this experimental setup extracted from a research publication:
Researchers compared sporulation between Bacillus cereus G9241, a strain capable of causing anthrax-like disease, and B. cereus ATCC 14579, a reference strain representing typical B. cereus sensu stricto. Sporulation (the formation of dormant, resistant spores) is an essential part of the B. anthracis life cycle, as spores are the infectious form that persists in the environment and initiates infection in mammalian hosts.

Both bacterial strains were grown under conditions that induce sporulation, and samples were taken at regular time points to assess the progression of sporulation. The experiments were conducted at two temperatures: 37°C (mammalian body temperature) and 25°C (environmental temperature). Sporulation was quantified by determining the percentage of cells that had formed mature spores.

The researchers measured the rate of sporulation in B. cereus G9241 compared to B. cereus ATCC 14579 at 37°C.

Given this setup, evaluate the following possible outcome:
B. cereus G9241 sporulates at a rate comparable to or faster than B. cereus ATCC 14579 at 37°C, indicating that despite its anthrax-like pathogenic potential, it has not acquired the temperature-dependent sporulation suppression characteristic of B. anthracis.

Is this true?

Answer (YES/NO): YES